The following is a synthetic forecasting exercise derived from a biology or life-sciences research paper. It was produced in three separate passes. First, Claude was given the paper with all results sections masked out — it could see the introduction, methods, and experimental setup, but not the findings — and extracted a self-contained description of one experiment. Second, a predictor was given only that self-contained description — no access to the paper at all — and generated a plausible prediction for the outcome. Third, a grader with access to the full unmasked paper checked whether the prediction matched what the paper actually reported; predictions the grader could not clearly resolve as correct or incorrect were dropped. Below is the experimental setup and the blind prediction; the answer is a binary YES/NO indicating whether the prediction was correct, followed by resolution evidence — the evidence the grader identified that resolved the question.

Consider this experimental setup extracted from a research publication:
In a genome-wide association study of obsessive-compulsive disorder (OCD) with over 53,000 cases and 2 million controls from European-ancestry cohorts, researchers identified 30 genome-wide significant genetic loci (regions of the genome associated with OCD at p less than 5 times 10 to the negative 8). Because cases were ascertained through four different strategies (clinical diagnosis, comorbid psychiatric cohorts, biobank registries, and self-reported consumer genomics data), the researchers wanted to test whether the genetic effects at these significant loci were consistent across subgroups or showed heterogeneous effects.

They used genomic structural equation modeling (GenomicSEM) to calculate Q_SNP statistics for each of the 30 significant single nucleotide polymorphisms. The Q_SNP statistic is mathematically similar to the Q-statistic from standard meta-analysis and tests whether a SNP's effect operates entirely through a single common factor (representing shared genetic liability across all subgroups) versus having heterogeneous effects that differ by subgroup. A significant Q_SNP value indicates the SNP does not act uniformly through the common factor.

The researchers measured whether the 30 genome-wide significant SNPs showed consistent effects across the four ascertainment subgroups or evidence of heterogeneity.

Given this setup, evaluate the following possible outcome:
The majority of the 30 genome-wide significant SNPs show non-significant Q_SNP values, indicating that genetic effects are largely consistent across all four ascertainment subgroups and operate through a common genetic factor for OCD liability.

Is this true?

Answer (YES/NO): YES